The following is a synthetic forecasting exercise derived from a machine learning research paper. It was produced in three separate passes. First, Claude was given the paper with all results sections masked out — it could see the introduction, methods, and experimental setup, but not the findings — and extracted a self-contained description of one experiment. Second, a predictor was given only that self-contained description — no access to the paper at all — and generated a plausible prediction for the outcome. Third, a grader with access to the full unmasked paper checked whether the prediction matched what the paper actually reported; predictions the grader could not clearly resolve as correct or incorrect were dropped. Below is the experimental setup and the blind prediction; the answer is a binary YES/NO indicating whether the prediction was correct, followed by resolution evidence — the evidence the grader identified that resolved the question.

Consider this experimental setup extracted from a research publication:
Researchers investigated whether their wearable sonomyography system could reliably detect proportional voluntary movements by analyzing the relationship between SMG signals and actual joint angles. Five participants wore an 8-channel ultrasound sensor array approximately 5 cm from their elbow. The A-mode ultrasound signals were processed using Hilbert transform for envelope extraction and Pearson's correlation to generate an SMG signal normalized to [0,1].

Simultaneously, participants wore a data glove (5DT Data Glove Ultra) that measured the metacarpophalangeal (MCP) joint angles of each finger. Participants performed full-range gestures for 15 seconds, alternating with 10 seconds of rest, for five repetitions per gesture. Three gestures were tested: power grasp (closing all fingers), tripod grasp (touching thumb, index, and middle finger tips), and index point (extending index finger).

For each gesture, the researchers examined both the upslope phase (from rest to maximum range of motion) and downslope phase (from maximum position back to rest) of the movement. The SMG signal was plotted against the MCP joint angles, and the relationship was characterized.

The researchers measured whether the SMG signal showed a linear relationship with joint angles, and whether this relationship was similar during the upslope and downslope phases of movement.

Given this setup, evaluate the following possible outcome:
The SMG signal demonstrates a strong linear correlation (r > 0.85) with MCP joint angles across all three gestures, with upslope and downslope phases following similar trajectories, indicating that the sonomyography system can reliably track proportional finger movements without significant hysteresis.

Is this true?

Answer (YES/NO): NO